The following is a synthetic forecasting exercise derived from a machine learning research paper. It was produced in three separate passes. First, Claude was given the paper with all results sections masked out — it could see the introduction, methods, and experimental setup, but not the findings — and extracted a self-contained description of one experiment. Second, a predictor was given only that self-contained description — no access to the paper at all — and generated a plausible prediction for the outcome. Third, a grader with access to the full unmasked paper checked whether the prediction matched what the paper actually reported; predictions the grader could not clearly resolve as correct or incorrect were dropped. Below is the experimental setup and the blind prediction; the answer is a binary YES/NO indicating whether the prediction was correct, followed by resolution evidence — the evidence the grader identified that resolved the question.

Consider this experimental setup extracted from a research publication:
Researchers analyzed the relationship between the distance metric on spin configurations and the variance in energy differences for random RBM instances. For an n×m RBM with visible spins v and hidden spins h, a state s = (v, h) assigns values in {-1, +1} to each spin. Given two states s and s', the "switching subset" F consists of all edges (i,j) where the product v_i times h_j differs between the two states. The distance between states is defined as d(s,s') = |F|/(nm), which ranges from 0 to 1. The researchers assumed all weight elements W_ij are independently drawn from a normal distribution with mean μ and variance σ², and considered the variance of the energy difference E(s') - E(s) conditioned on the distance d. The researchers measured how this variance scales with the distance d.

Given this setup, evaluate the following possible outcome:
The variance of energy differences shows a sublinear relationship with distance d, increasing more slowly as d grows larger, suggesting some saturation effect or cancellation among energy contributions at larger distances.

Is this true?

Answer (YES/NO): NO